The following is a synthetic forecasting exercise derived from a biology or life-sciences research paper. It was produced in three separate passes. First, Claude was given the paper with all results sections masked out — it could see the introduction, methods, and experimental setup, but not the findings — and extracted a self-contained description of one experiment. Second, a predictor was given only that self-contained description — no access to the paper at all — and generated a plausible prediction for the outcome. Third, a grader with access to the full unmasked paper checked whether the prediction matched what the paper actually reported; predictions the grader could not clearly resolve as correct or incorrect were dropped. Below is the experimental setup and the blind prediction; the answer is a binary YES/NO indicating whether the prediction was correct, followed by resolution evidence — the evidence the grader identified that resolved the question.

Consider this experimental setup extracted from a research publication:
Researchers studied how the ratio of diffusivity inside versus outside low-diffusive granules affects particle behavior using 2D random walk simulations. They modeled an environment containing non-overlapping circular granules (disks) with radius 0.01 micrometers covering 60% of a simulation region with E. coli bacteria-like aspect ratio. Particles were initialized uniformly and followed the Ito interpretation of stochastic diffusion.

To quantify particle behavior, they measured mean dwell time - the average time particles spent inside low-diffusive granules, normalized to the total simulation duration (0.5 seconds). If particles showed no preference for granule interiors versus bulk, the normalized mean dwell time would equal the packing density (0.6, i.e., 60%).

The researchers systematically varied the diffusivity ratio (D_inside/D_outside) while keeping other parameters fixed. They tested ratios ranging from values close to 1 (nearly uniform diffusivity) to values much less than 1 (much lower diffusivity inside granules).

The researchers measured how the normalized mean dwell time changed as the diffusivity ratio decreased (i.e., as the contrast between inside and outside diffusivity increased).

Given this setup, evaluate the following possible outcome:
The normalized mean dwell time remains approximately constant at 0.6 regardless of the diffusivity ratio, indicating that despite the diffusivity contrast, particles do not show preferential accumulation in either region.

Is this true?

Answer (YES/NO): NO